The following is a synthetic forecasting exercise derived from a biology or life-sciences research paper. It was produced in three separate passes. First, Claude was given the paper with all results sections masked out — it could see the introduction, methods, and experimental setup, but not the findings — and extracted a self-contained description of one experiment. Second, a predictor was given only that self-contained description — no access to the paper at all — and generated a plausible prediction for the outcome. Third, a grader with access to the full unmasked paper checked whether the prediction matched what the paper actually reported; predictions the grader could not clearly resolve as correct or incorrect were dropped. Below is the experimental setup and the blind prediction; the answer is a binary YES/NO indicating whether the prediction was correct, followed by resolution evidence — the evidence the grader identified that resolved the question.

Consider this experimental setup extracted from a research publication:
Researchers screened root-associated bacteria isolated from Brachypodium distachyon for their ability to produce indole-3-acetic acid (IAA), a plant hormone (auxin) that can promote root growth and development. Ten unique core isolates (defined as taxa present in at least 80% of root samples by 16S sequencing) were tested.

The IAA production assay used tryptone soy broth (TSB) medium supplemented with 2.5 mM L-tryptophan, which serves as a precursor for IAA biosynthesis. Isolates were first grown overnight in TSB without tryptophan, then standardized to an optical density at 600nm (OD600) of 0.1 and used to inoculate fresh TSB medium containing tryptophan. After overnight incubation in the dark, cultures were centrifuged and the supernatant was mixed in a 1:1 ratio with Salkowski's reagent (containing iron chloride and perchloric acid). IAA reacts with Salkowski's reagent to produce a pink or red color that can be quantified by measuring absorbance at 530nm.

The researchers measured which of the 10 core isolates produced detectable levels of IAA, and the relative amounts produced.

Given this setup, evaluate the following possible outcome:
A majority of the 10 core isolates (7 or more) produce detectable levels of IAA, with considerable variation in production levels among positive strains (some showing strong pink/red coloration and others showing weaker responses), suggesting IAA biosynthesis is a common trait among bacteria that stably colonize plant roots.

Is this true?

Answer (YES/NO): NO